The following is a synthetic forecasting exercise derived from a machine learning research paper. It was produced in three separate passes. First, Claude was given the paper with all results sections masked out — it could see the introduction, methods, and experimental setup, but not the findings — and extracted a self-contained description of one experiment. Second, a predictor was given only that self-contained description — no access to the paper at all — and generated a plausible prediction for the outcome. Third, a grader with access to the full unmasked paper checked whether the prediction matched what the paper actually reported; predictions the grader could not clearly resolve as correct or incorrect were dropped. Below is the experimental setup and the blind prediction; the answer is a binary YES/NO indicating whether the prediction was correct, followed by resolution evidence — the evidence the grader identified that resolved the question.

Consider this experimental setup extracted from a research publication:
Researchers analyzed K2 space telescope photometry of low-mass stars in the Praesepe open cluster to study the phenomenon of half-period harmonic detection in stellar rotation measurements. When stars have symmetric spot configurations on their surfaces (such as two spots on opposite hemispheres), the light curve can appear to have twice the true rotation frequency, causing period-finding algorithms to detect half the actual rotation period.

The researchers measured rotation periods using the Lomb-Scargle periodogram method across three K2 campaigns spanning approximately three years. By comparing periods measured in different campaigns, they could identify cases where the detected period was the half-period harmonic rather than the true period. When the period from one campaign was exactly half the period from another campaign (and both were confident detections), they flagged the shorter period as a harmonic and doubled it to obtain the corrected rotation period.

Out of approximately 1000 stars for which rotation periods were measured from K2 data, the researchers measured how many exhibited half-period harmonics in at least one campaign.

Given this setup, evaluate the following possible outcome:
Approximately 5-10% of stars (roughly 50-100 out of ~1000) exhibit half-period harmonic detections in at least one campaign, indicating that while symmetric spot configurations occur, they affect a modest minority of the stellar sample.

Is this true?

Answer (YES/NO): NO